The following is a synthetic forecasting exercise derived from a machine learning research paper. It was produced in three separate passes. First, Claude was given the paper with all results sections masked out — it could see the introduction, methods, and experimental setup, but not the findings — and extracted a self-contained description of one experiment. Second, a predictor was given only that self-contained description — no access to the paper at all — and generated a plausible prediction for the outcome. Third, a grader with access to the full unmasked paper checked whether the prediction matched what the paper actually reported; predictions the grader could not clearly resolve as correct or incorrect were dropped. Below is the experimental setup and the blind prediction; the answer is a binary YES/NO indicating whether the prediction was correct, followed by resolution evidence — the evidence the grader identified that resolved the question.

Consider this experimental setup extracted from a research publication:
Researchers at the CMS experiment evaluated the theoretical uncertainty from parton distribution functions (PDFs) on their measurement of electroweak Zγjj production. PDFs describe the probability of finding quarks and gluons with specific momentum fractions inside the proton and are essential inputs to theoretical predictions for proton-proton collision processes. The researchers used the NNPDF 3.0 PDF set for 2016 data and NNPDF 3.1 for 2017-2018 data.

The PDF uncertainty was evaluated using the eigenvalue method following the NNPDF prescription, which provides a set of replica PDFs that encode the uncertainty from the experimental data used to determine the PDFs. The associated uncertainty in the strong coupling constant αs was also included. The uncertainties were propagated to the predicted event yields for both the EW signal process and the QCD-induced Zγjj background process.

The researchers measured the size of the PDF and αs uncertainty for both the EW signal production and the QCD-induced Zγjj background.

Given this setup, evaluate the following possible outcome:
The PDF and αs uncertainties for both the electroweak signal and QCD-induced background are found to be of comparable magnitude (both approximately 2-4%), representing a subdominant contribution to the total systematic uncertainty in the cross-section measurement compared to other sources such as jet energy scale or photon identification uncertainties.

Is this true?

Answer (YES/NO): NO